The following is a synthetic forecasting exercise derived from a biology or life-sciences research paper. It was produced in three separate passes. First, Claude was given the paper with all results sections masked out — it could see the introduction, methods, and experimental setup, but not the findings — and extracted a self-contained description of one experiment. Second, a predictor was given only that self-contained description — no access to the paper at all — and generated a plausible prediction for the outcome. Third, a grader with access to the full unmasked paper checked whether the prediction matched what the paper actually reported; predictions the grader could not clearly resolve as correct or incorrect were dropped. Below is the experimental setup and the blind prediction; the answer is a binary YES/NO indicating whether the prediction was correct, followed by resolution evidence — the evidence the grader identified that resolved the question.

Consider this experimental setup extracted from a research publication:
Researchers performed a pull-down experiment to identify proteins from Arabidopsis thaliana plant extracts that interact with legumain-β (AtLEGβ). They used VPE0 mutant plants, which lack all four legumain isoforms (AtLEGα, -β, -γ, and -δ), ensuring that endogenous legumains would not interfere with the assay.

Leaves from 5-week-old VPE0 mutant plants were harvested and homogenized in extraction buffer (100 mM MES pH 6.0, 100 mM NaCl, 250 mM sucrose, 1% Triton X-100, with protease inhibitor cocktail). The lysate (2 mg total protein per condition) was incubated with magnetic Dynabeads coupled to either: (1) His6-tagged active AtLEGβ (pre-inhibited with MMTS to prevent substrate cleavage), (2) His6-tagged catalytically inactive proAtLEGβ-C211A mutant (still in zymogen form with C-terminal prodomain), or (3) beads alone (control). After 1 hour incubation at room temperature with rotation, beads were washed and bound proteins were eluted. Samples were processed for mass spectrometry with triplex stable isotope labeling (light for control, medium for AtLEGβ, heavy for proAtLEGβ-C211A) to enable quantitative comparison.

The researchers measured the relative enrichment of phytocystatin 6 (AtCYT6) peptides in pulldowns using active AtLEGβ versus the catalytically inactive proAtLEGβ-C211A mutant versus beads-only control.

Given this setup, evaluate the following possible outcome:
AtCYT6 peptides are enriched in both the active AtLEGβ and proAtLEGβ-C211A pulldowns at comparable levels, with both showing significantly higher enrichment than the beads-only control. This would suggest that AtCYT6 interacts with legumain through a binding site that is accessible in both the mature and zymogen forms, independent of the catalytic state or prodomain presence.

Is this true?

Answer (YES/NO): NO